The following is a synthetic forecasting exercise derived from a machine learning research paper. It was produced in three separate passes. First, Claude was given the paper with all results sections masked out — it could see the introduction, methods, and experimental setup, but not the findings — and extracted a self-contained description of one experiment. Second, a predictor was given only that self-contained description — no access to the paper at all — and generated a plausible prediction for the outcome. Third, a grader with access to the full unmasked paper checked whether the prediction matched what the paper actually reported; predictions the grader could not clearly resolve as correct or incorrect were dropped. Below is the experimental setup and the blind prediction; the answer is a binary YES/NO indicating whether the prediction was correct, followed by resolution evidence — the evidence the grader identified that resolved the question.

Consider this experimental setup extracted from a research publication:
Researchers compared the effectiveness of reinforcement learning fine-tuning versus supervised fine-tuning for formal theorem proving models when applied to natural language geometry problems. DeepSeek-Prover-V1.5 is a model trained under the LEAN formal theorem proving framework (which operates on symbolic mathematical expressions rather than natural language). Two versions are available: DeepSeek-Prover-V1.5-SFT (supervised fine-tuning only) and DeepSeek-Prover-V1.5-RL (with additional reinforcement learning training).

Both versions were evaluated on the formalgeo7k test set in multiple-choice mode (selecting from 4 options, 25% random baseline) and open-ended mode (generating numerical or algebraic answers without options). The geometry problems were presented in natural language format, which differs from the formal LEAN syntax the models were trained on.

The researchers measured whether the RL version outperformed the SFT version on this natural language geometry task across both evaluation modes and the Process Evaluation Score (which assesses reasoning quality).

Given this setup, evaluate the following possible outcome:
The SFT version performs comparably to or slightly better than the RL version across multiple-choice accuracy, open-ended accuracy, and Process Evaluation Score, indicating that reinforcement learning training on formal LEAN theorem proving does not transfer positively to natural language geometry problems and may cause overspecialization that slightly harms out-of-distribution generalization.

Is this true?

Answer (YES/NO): NO